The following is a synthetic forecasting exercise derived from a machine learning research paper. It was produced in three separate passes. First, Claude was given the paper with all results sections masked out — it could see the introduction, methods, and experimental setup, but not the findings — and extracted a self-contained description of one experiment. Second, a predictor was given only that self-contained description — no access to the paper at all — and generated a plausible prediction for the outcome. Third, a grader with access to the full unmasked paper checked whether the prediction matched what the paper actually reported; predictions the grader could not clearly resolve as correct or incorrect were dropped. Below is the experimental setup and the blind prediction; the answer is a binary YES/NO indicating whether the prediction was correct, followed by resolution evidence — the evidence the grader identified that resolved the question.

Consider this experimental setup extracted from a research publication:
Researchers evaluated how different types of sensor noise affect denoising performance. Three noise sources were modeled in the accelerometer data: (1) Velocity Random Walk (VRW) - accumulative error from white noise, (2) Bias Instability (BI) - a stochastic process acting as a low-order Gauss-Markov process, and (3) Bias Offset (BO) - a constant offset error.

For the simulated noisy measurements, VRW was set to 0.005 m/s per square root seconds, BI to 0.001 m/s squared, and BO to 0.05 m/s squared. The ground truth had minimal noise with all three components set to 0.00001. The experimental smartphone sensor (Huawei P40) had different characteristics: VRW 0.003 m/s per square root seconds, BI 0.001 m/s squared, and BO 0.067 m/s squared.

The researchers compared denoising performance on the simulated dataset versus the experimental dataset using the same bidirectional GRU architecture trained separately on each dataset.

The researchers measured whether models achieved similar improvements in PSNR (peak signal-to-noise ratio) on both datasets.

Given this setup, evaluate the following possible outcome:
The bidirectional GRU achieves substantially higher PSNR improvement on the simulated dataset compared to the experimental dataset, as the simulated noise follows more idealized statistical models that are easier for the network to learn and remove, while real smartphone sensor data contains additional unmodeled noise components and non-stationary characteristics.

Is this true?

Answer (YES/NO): NO